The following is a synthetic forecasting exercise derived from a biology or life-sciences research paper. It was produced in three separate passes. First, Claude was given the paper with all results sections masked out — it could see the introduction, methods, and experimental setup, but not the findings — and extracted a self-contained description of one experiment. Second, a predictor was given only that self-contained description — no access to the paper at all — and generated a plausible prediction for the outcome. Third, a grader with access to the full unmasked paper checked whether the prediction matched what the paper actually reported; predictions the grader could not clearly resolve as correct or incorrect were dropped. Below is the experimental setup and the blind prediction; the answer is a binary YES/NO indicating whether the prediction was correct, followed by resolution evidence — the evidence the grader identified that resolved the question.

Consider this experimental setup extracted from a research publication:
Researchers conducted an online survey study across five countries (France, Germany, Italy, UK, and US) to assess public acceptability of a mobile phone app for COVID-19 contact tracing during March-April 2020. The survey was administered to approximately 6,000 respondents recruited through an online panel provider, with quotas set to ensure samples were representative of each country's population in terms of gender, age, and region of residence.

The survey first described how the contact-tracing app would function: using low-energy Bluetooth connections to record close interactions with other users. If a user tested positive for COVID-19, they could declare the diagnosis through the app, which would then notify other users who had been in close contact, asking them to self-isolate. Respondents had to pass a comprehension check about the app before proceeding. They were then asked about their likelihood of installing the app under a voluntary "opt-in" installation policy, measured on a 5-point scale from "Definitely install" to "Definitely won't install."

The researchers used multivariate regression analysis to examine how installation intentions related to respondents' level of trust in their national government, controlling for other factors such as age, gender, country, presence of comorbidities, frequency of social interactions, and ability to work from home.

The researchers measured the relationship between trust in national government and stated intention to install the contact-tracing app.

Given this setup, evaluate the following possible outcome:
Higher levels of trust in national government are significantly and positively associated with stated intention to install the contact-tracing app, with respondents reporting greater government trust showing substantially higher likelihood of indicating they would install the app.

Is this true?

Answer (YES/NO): YES